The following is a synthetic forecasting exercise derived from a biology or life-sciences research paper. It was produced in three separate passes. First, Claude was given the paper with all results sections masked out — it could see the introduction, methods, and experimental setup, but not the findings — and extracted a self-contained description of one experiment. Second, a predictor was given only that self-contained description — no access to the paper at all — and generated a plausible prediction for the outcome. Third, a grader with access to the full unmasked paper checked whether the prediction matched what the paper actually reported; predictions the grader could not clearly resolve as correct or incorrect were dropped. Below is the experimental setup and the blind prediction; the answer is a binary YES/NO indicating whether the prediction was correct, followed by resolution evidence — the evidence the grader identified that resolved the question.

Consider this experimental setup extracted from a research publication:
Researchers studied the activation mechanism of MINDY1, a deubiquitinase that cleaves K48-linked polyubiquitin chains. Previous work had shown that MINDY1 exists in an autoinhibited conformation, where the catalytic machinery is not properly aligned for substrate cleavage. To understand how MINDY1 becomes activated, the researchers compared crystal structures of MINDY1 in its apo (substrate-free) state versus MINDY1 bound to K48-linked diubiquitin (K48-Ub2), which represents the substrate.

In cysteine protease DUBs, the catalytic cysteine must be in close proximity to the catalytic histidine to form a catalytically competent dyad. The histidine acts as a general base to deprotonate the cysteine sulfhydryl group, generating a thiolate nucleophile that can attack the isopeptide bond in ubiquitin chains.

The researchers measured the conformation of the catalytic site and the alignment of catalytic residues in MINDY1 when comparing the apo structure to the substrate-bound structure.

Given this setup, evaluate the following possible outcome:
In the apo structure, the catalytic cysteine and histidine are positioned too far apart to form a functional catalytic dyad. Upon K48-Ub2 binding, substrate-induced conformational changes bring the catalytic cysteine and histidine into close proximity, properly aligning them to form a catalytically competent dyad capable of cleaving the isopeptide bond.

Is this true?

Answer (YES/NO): YES